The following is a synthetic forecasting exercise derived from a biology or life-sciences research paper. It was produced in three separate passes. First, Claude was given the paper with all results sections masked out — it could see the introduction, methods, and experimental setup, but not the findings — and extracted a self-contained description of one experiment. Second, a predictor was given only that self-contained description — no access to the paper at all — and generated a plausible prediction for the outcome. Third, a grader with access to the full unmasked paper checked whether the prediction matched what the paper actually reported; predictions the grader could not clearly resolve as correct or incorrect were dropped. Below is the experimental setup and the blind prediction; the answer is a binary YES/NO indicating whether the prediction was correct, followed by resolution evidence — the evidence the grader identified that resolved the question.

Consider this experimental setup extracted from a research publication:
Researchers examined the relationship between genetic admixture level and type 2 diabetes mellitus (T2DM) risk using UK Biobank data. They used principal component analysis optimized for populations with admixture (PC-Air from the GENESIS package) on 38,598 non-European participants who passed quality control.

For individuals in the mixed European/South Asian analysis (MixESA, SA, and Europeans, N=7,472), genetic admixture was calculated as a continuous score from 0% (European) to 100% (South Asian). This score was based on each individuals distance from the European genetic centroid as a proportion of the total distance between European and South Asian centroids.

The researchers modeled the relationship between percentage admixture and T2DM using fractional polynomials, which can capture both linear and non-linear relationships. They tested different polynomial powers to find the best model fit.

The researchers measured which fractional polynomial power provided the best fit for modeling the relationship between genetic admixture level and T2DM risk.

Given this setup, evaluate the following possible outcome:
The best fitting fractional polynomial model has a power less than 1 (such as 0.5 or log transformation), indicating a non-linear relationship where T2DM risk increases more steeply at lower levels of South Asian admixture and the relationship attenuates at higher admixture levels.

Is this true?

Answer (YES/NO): NO